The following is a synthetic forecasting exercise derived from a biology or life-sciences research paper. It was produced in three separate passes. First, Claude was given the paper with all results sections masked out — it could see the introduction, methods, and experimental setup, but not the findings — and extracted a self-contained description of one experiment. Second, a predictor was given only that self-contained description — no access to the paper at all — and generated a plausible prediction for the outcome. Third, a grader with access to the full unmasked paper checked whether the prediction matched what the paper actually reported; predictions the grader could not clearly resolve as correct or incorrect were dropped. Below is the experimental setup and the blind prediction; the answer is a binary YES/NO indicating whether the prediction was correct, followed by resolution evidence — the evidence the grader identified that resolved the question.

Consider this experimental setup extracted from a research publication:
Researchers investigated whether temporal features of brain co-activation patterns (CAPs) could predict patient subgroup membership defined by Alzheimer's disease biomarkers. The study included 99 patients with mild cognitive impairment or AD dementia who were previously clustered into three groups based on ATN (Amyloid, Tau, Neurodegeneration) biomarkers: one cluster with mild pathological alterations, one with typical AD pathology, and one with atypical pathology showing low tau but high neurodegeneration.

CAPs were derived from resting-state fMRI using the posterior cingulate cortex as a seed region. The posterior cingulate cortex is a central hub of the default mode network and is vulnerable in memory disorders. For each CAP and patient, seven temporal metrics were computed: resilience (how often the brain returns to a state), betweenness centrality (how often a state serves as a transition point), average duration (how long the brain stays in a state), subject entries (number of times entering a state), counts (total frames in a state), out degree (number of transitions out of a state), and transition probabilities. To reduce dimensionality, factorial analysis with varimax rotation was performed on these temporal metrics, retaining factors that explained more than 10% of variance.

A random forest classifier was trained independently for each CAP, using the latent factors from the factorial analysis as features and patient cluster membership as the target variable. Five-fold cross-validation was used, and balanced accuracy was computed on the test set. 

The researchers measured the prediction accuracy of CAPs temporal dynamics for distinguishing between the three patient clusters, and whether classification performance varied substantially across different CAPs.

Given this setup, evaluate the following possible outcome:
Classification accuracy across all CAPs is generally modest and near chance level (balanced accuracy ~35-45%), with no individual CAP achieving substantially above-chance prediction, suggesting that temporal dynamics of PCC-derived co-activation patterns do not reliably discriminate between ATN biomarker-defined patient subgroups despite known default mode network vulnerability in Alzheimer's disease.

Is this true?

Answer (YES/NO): NO